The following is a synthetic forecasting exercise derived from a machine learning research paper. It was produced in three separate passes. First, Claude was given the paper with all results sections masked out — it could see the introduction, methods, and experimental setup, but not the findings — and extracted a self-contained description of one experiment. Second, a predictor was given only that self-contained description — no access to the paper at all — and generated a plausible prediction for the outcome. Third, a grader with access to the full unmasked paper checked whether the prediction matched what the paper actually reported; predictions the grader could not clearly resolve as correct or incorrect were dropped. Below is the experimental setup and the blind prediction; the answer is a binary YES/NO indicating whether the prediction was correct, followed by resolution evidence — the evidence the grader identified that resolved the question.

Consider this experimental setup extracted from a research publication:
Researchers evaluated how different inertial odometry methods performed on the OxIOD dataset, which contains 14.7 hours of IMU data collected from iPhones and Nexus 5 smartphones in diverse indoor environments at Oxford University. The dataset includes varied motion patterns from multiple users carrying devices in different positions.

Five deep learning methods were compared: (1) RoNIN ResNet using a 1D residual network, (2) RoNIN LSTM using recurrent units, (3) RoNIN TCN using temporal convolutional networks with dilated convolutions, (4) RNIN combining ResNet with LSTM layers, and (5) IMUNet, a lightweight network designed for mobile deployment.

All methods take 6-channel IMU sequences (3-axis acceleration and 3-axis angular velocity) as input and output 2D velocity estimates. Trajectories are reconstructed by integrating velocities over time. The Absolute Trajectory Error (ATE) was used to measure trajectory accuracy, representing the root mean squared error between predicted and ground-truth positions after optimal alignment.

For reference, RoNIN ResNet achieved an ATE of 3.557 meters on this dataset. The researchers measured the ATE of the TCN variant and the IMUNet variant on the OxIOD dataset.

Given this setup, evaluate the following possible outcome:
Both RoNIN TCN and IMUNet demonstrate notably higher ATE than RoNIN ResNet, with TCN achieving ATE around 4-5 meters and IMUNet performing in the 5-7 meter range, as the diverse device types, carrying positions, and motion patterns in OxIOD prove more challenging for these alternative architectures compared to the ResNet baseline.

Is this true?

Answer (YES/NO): NO